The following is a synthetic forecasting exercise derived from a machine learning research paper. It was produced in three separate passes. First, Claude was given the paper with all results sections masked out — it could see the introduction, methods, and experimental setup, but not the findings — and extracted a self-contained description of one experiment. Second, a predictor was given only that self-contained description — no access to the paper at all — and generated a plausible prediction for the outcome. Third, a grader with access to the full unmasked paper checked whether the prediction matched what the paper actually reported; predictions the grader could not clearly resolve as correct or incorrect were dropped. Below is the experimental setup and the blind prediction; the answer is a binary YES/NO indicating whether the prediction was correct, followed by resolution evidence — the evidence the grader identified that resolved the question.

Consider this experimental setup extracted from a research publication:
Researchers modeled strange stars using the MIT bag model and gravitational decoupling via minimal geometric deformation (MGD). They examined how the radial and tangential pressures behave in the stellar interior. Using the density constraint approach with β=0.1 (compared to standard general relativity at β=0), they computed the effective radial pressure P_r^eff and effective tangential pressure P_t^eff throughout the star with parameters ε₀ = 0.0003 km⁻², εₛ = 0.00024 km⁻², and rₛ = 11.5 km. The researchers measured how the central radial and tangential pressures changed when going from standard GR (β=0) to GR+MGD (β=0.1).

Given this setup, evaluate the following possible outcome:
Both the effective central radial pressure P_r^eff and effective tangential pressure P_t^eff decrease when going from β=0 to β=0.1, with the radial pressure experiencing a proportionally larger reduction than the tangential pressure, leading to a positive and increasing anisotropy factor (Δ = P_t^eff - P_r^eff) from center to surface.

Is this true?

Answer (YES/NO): NO